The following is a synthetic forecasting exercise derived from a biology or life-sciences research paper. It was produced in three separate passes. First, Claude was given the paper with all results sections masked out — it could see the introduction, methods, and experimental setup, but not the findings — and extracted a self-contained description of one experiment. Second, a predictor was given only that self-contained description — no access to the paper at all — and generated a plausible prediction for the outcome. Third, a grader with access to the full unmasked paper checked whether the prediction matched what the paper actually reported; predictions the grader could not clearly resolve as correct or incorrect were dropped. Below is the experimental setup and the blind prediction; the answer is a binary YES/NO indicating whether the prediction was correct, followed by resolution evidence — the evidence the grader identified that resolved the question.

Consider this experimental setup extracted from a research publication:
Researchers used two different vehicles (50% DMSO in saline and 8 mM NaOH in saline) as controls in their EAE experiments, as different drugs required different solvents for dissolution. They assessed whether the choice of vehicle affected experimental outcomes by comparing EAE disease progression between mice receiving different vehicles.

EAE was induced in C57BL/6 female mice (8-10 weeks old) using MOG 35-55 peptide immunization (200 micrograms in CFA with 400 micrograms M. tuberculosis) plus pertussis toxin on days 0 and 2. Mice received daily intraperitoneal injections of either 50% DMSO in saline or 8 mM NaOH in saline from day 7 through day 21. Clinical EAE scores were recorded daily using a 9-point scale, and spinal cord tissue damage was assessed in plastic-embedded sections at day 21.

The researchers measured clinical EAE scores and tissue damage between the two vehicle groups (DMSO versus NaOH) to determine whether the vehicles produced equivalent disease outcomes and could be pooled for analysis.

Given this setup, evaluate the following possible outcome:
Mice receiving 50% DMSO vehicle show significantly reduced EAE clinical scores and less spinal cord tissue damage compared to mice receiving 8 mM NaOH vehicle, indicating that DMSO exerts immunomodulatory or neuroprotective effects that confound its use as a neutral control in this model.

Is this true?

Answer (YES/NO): NO